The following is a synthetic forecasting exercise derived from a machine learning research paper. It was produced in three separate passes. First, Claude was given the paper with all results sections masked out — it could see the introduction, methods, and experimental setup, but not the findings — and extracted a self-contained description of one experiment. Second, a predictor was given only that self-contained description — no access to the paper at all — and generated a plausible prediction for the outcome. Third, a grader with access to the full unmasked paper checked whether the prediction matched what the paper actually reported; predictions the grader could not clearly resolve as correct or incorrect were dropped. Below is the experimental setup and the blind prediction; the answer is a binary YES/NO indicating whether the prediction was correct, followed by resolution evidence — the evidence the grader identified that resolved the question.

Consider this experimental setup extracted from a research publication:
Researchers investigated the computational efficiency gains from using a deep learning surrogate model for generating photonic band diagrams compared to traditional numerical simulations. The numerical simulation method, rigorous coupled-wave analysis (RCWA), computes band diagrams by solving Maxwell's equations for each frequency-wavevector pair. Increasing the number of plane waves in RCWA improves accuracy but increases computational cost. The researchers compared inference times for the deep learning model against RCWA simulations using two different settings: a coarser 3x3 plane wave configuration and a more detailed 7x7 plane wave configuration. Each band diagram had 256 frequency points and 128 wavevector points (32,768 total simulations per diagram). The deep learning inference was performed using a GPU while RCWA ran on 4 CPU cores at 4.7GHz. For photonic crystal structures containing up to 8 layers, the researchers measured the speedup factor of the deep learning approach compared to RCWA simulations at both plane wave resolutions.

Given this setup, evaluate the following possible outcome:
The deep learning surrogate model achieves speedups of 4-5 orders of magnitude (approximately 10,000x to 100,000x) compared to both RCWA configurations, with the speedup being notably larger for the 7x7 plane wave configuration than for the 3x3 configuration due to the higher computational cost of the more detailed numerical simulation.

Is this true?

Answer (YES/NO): NO